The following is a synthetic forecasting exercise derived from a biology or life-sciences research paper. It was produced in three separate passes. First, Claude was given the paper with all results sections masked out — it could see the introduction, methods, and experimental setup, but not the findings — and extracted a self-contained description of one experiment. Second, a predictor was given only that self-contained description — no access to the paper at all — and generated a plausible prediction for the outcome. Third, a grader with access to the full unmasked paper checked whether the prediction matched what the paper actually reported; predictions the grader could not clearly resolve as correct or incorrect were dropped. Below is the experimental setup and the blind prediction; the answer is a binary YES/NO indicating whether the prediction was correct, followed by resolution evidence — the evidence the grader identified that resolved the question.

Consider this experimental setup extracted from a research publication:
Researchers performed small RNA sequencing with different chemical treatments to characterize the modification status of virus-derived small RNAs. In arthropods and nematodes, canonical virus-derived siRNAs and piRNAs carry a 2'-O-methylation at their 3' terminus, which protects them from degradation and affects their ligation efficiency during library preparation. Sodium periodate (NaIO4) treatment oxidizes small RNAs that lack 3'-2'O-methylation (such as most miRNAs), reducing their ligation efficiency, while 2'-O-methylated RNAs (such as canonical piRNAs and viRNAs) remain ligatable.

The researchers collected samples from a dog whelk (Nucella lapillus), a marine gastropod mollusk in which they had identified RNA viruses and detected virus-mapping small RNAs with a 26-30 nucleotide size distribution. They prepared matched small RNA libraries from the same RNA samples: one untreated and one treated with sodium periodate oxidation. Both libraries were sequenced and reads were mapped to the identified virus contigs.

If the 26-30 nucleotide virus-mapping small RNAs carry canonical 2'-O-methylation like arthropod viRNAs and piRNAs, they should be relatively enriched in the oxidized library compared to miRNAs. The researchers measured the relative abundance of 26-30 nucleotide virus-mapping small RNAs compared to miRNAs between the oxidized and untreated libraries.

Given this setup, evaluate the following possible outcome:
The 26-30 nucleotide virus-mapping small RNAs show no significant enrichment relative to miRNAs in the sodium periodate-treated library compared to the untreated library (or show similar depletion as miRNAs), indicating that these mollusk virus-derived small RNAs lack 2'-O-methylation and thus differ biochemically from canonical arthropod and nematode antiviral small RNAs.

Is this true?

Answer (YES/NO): NO